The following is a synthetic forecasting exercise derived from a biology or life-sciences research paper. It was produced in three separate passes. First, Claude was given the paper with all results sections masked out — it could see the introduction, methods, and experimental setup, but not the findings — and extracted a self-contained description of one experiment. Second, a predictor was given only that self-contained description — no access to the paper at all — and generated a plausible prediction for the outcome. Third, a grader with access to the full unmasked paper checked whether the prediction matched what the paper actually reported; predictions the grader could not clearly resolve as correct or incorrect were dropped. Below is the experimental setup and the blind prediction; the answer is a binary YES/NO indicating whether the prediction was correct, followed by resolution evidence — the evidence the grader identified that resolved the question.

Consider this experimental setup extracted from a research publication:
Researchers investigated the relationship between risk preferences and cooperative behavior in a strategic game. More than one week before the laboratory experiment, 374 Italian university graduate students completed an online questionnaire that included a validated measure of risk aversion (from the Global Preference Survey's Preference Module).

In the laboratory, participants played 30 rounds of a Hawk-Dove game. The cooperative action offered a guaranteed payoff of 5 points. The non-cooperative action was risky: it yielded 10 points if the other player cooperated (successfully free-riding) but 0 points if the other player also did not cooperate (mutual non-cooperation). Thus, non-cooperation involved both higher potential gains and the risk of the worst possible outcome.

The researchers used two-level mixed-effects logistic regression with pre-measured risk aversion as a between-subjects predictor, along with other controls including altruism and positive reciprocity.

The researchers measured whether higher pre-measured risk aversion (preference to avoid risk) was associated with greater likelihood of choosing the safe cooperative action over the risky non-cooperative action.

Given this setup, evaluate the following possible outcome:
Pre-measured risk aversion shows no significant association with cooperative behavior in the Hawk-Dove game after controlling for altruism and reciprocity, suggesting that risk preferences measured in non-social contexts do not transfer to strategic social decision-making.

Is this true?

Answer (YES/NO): YES